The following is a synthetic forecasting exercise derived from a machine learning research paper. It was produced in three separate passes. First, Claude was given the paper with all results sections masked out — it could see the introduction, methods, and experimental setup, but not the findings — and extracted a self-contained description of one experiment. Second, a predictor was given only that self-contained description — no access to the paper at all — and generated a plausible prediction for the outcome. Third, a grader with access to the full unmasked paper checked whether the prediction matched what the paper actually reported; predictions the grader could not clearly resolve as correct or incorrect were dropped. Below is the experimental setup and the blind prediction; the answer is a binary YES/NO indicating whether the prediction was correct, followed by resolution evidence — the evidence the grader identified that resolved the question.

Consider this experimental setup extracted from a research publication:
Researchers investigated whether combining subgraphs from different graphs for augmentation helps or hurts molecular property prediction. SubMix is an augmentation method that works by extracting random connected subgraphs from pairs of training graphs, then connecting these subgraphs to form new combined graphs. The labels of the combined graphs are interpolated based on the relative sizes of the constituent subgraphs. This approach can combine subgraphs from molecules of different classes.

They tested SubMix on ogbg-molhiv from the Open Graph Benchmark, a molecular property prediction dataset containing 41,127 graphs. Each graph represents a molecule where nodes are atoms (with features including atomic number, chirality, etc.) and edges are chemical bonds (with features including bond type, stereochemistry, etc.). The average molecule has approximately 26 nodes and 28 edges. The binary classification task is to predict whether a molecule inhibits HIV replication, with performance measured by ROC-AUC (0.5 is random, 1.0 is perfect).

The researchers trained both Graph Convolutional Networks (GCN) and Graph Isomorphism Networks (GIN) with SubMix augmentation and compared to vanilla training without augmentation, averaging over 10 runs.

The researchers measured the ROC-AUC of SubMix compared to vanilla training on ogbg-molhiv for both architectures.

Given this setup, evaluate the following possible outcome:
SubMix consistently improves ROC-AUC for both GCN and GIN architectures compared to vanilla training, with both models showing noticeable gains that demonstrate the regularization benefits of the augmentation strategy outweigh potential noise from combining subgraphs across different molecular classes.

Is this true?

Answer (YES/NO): NO